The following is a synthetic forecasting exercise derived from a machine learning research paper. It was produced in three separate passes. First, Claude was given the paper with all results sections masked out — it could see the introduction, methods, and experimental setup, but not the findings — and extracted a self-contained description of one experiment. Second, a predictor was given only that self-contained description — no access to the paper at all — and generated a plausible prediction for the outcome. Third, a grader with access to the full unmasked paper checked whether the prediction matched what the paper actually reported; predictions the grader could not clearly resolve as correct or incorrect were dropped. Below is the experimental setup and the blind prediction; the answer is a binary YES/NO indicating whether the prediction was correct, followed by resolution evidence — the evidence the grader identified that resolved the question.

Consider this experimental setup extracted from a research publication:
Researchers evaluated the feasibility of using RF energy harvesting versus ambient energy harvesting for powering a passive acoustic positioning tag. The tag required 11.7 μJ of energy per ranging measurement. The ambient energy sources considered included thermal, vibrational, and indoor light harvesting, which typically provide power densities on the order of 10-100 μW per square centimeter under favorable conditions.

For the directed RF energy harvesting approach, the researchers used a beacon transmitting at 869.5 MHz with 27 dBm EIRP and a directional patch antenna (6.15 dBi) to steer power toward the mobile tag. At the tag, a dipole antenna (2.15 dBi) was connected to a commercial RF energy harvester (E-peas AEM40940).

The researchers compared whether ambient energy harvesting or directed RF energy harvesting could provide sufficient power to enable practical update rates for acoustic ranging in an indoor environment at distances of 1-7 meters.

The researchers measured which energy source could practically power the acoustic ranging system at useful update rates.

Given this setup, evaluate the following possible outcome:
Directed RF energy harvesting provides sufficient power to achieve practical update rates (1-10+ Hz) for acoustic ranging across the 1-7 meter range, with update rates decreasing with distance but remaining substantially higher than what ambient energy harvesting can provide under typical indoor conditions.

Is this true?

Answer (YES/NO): NO